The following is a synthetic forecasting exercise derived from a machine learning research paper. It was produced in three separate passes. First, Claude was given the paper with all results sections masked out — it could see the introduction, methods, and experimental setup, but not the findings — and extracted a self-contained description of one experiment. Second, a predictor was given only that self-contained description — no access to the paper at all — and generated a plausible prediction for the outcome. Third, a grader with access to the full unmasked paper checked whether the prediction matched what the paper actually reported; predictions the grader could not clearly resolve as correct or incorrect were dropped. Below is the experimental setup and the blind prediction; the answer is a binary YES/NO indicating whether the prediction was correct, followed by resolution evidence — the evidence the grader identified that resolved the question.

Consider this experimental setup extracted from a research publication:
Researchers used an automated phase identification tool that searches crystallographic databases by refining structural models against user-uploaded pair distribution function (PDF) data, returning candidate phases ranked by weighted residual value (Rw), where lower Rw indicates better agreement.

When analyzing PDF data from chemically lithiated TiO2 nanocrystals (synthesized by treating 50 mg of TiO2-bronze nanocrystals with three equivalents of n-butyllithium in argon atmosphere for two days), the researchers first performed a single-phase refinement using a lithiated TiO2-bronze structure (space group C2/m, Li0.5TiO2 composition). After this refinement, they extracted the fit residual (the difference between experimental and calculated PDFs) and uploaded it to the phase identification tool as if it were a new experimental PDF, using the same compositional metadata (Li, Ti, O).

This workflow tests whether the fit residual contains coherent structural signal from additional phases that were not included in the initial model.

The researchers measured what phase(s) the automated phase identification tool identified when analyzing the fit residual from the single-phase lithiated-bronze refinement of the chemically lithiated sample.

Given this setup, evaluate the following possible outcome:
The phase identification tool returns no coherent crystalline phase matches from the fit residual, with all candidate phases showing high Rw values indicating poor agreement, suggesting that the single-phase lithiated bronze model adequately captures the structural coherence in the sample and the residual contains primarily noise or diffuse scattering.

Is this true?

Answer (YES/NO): NO